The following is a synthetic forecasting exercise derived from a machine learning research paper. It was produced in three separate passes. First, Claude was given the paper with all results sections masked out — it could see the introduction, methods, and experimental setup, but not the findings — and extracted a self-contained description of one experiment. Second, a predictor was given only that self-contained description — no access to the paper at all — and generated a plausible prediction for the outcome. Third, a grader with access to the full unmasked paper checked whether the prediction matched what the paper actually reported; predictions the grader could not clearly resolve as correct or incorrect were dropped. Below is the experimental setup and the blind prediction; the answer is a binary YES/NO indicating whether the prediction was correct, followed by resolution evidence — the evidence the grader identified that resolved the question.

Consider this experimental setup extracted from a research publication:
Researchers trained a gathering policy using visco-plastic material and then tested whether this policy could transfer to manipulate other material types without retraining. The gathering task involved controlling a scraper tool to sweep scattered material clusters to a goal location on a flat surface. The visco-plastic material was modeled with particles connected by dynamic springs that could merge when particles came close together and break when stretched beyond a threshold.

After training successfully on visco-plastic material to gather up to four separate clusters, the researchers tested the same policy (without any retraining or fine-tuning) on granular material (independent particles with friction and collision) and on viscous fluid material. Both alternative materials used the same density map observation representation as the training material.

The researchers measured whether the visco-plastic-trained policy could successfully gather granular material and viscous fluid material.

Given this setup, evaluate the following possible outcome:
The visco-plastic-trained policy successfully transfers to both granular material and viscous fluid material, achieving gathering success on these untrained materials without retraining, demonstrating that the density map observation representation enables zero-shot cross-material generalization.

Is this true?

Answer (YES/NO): YES